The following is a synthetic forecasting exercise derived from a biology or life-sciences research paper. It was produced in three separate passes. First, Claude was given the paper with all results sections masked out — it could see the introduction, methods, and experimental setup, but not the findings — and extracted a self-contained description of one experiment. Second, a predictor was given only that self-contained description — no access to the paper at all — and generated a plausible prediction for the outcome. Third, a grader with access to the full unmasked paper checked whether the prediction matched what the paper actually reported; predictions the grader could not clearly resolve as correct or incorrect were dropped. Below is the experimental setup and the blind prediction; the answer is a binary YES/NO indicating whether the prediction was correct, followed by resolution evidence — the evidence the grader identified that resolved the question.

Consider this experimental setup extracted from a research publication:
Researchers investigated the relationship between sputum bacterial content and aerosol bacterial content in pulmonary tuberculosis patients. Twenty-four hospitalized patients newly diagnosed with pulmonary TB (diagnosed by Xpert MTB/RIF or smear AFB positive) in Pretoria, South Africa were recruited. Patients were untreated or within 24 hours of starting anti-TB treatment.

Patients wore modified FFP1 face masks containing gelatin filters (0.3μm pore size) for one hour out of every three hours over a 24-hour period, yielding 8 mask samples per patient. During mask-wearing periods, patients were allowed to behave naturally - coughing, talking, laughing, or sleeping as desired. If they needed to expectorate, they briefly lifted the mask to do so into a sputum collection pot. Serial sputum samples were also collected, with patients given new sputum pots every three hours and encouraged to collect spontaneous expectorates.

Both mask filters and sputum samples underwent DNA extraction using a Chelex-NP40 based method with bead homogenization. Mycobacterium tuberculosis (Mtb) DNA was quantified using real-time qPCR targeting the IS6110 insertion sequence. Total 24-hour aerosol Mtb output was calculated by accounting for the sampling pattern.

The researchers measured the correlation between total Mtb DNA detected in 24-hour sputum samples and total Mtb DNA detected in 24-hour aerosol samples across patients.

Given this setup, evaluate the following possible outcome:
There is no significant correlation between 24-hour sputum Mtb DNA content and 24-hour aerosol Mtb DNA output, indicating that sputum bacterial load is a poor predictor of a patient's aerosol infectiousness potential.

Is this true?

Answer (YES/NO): YES